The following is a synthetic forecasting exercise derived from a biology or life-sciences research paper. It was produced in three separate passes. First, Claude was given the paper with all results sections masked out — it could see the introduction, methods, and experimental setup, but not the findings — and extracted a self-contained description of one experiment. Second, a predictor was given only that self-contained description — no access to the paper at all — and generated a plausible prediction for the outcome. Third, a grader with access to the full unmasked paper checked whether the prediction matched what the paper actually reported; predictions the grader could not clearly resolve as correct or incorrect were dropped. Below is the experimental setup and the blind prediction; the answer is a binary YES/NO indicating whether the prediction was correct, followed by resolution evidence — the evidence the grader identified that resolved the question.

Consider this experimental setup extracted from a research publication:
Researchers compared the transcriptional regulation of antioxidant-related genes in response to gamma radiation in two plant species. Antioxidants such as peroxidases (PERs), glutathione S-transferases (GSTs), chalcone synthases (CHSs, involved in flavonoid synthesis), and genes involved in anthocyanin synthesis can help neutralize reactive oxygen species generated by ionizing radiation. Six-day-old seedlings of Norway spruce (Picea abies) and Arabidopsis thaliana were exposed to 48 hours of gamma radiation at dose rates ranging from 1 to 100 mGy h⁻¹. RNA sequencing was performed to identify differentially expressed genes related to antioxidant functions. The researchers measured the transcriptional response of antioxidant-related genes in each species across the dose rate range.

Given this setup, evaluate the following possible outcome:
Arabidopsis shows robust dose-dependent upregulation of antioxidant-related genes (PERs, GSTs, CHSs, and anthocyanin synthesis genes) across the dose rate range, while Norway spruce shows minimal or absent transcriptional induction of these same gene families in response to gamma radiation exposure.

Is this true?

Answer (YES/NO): NO